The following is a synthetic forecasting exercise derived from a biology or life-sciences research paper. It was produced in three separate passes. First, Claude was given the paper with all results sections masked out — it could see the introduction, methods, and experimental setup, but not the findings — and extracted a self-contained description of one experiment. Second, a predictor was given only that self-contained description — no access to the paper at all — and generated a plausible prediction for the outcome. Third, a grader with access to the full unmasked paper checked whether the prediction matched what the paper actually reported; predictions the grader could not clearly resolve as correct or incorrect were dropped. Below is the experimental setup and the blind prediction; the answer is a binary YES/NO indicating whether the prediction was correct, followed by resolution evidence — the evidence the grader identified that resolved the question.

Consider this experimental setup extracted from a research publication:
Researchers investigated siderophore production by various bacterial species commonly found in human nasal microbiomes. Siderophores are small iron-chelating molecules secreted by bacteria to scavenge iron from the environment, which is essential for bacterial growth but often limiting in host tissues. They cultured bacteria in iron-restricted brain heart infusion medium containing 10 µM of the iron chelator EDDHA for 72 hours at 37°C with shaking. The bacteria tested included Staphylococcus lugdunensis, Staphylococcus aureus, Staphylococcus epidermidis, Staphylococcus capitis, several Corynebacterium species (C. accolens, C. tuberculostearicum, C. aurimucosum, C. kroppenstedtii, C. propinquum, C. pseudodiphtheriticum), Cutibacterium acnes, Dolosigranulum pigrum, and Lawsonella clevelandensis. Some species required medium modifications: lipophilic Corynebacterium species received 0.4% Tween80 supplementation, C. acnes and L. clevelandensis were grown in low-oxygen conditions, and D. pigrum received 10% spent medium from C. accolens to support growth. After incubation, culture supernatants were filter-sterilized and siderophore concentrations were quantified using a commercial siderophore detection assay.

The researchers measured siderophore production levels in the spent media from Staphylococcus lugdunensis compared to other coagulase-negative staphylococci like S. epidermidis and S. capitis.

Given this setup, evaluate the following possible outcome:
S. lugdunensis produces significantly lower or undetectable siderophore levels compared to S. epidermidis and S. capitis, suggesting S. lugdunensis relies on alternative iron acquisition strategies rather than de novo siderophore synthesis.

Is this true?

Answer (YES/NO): YES